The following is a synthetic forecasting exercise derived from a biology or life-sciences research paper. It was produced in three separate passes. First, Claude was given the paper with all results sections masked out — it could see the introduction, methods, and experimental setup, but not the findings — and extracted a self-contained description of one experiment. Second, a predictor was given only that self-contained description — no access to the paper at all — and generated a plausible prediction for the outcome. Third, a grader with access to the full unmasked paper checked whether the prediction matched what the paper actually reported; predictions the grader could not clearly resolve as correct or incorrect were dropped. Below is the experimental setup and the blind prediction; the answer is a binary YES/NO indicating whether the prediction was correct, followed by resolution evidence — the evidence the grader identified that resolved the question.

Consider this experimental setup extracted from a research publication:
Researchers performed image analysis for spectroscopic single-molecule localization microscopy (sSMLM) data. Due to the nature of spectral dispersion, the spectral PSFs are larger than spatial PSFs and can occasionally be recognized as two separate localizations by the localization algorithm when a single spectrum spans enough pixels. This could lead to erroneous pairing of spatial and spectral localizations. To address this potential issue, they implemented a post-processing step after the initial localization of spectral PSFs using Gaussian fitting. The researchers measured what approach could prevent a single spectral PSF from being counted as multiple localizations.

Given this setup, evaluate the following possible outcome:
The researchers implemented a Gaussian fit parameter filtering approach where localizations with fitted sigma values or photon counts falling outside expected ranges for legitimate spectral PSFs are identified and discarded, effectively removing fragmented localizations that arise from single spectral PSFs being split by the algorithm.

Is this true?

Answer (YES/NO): NO